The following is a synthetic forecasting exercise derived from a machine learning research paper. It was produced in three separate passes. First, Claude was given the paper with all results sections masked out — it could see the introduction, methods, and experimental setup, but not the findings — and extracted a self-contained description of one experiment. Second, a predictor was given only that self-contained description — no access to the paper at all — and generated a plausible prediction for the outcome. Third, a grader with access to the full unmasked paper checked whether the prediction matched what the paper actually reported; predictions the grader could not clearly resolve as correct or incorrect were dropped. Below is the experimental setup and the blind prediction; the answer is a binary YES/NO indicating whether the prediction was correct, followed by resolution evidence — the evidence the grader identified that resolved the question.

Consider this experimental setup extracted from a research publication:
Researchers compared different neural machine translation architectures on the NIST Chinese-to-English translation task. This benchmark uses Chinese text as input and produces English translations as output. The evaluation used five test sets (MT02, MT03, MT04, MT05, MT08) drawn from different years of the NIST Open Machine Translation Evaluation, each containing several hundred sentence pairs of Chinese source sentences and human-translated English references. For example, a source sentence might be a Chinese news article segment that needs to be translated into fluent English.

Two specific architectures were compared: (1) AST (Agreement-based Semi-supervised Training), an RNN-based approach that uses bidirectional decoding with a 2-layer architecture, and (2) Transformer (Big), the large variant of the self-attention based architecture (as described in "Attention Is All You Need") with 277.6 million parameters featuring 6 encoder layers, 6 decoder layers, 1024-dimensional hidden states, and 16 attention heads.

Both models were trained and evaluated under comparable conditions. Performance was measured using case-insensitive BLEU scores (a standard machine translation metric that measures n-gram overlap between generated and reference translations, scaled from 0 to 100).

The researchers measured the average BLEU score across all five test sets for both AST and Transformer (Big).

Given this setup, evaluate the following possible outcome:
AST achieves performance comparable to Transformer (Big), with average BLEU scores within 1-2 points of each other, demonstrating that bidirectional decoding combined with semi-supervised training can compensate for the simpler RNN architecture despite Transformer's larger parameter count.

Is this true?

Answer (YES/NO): YES